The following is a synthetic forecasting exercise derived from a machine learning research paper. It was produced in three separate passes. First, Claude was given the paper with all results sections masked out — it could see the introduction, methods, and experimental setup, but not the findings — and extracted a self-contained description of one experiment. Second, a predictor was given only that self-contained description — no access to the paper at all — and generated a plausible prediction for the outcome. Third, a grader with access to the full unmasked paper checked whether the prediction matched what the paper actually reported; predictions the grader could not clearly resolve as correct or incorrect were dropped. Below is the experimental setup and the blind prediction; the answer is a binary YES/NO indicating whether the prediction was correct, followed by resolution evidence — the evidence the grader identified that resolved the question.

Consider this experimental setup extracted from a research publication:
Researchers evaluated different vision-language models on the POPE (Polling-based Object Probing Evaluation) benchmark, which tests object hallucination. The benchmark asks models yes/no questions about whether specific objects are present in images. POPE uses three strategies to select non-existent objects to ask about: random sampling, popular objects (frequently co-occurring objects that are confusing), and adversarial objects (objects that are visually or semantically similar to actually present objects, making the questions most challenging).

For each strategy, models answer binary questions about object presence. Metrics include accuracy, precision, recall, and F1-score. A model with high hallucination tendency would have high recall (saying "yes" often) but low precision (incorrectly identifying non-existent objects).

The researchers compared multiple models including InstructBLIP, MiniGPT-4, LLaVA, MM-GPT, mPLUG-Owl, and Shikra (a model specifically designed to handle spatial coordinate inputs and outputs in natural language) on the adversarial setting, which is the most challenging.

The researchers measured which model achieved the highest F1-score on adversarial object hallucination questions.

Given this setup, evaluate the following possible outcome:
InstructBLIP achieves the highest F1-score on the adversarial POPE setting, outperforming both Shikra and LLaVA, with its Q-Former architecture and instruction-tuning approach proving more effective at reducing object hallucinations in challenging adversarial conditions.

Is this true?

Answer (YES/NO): NO